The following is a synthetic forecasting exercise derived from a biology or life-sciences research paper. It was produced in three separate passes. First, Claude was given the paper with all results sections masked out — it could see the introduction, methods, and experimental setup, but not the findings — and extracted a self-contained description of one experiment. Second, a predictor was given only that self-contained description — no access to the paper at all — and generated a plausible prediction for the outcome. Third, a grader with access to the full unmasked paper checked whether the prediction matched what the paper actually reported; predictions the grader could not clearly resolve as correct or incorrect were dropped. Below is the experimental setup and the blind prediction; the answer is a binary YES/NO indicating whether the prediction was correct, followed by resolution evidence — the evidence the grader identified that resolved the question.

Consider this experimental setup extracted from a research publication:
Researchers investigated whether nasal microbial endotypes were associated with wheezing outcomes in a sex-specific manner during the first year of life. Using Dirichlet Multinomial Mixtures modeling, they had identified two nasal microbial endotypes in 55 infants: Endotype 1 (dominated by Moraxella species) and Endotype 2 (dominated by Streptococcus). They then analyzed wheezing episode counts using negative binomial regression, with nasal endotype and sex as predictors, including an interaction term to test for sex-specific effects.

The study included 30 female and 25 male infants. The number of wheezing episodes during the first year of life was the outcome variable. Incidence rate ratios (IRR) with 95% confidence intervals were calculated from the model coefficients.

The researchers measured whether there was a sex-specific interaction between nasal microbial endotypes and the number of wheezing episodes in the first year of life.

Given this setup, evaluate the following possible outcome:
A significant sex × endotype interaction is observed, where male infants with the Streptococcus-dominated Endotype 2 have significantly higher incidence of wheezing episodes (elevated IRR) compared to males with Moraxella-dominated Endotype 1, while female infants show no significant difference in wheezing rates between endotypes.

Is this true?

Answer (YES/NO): NO